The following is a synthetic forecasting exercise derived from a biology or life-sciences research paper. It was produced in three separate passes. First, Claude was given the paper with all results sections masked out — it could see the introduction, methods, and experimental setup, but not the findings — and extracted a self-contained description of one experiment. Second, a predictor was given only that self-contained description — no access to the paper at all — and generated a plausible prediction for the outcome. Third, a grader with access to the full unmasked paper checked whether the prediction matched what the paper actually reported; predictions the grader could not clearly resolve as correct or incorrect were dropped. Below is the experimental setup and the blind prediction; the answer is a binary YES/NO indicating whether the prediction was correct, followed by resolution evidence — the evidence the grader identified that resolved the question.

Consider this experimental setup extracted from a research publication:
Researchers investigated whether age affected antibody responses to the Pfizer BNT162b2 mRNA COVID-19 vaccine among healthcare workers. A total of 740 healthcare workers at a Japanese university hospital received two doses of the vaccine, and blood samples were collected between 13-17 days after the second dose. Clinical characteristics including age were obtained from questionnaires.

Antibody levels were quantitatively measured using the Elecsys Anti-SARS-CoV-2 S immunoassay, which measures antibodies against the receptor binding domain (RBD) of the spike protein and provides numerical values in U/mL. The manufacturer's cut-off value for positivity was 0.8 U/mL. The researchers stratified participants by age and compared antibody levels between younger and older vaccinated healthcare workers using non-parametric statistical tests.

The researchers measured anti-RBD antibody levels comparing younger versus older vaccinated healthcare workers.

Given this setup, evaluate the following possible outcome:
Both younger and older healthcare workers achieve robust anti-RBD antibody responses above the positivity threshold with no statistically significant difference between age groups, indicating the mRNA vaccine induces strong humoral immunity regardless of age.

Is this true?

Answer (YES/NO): NO